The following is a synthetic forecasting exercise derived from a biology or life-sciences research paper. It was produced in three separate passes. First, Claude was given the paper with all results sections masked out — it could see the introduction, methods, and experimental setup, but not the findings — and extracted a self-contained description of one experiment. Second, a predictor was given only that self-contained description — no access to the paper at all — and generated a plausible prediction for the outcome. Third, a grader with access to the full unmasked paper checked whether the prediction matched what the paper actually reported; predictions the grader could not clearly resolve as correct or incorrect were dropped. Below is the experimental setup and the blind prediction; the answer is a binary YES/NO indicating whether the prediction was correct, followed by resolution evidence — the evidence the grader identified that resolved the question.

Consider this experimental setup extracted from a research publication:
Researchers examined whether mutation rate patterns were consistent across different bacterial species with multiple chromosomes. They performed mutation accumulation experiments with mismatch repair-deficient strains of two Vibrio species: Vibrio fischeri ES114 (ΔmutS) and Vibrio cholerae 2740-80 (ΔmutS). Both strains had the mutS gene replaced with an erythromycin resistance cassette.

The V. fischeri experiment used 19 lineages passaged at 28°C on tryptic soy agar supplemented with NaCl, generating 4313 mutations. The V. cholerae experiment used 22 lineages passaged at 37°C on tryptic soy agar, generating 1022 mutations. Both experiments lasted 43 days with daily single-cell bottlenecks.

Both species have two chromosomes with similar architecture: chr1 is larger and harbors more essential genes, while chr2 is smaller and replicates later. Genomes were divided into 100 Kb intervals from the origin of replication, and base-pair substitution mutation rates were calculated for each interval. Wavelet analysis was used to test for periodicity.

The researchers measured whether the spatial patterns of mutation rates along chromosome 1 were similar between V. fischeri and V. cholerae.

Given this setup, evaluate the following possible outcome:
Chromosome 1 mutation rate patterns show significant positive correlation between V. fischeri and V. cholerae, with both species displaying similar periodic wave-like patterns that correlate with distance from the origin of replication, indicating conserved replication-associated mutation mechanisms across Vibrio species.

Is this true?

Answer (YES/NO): NO